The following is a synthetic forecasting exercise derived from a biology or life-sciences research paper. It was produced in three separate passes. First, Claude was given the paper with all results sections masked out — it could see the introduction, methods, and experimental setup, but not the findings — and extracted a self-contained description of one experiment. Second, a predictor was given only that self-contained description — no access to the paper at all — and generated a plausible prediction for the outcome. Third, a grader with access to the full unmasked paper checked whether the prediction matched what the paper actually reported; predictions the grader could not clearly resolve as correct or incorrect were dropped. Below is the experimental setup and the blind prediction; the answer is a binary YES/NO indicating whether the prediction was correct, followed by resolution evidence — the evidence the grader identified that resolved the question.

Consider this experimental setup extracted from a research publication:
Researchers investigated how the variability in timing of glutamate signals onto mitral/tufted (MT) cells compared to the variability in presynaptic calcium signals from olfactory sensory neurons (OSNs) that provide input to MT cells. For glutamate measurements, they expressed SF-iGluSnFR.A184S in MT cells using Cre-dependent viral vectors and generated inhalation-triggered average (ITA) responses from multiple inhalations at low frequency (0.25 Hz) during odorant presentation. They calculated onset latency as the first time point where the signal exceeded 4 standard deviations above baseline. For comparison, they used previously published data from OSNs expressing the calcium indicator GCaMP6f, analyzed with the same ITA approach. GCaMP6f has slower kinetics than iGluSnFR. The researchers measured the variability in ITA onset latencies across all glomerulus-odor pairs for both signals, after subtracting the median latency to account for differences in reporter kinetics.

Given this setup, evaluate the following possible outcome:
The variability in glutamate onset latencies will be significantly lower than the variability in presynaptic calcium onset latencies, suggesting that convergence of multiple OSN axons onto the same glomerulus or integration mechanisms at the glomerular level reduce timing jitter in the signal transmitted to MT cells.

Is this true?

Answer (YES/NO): NO